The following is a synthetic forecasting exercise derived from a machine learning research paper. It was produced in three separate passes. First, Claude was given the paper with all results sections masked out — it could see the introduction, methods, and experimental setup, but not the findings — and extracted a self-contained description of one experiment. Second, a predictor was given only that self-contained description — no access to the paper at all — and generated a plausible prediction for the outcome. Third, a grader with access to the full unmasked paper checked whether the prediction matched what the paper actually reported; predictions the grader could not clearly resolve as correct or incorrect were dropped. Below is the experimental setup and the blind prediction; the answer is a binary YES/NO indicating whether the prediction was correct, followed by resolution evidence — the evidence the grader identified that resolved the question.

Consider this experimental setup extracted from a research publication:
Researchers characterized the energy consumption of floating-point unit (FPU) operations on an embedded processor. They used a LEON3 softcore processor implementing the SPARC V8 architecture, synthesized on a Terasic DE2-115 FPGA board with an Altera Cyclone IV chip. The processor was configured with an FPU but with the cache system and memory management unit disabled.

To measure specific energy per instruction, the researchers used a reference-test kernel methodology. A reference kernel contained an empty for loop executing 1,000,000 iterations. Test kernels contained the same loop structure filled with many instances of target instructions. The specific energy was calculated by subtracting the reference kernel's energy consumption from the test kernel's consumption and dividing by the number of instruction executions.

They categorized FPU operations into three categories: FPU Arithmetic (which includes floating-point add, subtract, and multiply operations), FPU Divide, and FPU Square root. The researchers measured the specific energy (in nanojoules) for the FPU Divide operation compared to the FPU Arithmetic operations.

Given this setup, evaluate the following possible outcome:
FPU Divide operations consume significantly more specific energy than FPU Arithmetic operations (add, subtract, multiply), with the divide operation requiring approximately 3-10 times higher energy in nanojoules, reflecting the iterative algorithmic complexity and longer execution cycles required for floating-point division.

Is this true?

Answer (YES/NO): NO